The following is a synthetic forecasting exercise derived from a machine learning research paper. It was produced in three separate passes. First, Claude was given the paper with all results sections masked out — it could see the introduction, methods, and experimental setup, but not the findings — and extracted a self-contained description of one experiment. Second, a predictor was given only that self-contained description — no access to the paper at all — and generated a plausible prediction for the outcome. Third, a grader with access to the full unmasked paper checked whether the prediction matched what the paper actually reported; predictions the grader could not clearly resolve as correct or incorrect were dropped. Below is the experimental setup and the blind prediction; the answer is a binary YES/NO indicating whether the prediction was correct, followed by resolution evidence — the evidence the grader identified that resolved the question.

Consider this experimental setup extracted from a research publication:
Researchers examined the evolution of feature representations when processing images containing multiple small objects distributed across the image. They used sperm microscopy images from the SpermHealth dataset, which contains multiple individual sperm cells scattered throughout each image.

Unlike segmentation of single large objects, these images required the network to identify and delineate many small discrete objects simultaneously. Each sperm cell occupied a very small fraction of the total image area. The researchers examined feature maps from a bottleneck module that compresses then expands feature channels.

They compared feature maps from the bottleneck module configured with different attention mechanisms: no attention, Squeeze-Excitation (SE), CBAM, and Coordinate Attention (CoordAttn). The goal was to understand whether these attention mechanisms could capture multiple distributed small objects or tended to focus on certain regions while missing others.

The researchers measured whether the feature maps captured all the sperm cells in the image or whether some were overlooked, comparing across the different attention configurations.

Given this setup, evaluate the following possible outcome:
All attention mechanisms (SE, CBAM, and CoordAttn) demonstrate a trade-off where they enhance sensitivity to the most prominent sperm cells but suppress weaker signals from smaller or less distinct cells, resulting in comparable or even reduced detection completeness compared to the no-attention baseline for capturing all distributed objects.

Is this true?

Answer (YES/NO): YES